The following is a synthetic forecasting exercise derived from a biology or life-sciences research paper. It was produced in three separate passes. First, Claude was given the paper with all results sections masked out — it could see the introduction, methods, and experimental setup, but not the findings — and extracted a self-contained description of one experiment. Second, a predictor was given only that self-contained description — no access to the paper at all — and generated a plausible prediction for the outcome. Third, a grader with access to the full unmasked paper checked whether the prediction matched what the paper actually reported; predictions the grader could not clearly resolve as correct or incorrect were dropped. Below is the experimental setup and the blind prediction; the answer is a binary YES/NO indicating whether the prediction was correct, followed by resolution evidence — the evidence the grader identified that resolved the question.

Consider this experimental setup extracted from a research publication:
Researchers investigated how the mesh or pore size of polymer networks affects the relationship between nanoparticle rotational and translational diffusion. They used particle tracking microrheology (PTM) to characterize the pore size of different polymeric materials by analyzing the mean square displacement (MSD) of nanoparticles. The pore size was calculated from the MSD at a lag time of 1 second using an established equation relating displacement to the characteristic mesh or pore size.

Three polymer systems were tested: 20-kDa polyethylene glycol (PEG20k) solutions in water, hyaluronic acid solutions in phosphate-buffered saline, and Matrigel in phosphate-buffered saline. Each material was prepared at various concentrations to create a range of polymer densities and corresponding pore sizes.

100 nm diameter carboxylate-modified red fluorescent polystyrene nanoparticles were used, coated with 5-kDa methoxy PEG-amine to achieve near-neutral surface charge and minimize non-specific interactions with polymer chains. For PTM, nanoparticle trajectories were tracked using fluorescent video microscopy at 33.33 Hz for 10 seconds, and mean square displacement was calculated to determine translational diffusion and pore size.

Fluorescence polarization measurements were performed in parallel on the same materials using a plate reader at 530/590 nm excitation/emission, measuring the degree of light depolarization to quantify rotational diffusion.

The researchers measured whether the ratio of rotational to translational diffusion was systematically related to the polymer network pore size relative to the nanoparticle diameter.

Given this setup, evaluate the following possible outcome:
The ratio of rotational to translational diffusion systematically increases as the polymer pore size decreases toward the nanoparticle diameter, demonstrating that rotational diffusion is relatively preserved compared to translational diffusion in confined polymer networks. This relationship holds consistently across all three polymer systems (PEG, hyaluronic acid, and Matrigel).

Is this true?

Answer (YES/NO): NO